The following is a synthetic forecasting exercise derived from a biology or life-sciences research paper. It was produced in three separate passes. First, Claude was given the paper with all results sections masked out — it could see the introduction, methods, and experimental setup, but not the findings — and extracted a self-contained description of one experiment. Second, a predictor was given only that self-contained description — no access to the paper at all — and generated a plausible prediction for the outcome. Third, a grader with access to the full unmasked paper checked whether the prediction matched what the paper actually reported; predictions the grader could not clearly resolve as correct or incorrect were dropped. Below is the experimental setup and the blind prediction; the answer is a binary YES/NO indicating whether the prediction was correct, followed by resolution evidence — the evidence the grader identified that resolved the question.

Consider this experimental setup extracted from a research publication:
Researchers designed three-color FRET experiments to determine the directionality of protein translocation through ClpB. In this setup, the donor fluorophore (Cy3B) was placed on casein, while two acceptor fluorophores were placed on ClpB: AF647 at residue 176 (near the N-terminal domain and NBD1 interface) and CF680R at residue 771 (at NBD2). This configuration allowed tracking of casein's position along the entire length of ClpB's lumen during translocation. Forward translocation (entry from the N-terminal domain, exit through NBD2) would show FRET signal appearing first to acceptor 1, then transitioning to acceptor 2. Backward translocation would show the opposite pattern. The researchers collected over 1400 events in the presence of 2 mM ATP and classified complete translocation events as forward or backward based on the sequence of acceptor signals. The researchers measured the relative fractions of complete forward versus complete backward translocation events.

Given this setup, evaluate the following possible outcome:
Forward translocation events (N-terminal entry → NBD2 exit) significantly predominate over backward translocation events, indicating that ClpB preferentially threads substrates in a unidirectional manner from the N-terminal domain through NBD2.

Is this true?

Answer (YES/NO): NO